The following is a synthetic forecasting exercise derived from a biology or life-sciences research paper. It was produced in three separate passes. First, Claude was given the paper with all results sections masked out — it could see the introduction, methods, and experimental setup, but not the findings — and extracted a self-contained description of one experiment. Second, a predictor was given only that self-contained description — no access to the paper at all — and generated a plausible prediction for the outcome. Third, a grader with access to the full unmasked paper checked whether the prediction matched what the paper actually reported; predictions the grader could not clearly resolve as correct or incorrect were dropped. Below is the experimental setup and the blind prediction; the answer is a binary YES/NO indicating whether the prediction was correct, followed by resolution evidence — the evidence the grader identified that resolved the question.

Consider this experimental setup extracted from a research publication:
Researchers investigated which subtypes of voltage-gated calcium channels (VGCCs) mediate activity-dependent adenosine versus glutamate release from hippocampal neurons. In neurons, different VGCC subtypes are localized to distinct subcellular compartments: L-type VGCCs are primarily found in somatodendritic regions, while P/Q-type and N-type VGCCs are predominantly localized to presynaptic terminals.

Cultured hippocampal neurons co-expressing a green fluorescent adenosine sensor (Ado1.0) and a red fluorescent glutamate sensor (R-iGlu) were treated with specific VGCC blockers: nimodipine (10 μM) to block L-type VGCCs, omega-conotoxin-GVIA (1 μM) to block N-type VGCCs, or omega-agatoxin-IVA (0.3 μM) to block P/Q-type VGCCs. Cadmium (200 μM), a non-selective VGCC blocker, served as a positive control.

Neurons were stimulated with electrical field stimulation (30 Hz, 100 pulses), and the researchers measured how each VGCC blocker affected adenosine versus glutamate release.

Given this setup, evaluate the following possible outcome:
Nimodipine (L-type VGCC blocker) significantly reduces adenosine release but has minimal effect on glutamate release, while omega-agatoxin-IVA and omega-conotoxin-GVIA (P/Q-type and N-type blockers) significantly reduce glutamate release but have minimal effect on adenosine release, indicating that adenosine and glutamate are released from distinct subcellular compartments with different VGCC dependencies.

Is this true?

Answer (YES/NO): YES